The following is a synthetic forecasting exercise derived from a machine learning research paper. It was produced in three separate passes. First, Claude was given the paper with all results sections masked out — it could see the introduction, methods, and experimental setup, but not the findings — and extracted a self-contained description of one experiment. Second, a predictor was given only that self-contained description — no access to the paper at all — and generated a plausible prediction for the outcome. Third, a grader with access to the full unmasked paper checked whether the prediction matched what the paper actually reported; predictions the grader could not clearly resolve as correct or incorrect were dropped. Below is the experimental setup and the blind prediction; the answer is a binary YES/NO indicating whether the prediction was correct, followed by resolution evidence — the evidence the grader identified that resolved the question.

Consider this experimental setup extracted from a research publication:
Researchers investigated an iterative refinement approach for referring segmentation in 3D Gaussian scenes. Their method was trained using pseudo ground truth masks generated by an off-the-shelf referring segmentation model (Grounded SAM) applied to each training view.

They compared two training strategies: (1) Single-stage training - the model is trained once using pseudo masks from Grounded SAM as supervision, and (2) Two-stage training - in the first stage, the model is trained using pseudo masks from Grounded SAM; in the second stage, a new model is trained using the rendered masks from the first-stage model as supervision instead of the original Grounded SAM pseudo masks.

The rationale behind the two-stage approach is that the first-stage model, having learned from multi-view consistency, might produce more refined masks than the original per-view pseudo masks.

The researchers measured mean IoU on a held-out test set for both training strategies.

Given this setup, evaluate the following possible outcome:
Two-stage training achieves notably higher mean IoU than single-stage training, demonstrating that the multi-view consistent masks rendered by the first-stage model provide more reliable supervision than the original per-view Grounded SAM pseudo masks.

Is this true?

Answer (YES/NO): YES